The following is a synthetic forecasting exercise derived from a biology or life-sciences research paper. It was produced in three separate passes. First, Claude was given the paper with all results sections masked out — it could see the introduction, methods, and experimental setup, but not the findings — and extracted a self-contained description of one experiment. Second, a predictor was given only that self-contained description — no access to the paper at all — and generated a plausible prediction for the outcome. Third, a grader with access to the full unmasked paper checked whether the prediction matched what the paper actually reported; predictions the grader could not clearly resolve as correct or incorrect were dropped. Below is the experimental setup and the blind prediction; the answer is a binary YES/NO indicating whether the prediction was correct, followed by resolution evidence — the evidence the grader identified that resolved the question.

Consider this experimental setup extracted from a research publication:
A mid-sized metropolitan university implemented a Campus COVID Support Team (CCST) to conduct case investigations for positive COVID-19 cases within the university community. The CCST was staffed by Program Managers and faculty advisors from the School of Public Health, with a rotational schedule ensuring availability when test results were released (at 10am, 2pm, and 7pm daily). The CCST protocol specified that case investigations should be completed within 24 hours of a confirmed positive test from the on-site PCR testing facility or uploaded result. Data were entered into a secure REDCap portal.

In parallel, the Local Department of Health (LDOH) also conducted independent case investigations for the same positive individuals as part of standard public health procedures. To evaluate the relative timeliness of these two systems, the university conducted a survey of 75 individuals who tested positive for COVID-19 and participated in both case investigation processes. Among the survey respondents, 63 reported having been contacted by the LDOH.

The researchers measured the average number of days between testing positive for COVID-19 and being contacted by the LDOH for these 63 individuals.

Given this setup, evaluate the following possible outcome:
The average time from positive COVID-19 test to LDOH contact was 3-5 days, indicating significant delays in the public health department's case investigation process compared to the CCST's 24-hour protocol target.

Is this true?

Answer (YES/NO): YES